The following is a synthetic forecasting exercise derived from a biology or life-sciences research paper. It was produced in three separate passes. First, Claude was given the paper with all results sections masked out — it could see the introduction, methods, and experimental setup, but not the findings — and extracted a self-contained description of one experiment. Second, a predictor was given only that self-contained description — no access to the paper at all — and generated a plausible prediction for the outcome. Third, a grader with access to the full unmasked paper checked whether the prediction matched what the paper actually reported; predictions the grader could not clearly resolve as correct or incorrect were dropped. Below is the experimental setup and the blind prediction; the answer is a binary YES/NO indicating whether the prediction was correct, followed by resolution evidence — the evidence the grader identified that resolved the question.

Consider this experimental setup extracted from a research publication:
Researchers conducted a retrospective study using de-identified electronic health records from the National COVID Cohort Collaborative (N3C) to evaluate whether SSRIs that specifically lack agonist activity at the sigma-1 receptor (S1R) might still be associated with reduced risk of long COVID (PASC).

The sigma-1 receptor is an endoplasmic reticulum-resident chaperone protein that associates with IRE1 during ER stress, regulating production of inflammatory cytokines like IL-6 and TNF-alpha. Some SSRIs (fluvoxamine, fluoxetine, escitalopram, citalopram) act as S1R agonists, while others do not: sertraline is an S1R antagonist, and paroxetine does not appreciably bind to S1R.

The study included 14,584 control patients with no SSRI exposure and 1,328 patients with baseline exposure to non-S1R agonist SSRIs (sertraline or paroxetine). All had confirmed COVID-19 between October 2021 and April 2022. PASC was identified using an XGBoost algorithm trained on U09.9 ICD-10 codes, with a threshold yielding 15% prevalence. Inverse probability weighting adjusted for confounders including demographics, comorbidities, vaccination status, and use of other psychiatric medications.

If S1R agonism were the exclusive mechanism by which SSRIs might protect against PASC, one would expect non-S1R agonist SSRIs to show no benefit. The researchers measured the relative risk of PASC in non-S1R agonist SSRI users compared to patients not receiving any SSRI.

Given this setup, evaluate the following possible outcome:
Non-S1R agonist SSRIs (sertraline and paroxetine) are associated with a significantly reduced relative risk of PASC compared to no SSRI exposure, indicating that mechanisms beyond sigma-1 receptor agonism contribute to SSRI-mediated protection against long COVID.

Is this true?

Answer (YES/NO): YES